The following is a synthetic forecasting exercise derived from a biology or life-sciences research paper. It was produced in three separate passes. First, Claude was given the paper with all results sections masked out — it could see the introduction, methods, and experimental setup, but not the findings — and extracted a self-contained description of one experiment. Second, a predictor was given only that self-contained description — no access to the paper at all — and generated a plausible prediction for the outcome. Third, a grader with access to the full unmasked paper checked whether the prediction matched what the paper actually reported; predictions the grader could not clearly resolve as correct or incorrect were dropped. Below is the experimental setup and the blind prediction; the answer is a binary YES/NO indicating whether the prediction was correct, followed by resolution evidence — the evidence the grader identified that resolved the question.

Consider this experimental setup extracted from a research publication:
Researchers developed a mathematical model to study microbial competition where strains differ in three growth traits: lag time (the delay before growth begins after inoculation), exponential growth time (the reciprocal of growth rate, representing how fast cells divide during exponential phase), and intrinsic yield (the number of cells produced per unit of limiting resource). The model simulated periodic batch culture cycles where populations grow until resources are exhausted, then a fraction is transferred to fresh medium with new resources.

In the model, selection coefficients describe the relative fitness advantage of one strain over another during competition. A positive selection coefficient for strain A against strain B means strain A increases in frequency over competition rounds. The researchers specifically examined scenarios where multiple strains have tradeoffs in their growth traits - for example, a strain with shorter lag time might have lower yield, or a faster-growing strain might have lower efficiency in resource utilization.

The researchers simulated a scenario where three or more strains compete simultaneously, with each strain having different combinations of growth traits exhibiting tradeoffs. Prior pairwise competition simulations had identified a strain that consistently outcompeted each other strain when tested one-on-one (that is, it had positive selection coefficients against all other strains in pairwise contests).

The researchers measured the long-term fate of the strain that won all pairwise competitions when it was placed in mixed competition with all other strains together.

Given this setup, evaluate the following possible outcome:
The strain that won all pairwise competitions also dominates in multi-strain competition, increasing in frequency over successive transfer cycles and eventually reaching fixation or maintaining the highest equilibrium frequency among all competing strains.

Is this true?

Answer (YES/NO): NO